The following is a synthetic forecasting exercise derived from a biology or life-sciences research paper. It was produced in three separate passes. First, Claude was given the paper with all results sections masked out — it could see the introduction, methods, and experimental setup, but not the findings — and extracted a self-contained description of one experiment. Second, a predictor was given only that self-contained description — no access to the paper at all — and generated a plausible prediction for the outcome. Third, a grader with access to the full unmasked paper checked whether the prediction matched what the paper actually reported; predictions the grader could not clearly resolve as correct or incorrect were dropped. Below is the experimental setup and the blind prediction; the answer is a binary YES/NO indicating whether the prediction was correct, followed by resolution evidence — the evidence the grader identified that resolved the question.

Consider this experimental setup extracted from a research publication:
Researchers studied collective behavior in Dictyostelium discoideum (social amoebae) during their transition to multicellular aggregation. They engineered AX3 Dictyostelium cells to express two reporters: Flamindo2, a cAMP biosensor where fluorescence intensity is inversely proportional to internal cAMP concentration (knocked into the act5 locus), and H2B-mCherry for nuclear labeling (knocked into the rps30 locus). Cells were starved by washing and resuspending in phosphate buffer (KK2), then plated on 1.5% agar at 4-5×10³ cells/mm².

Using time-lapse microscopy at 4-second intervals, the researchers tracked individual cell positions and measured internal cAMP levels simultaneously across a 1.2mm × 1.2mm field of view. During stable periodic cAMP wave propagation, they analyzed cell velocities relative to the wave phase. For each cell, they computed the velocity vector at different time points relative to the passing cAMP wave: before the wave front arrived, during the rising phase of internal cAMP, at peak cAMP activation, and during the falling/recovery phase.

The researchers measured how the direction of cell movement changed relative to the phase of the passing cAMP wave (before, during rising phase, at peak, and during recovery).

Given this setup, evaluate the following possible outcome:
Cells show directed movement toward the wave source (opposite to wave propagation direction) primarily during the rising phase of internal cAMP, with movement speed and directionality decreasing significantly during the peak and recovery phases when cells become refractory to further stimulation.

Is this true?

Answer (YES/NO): YES